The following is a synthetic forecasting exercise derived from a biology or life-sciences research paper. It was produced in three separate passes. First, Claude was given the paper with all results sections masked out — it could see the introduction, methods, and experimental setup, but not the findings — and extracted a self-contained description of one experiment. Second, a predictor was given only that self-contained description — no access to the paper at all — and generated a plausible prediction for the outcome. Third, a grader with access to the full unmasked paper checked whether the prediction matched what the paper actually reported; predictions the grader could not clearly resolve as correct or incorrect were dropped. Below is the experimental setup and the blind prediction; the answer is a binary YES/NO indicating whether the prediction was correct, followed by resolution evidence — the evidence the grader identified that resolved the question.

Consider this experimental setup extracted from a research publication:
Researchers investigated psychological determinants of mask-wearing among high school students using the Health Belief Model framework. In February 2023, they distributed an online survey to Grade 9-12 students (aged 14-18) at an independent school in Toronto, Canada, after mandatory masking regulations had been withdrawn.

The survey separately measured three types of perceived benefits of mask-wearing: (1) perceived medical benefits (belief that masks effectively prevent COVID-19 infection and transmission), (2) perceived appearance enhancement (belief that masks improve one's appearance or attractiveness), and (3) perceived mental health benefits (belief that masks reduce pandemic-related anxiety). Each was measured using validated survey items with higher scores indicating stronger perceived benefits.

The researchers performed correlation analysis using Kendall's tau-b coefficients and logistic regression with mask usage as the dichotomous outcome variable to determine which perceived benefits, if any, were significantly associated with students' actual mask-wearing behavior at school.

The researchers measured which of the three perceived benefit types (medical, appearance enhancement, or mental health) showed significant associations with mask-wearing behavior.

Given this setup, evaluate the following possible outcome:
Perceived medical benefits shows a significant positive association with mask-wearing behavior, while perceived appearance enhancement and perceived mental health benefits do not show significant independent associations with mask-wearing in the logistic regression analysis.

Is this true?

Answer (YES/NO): NO